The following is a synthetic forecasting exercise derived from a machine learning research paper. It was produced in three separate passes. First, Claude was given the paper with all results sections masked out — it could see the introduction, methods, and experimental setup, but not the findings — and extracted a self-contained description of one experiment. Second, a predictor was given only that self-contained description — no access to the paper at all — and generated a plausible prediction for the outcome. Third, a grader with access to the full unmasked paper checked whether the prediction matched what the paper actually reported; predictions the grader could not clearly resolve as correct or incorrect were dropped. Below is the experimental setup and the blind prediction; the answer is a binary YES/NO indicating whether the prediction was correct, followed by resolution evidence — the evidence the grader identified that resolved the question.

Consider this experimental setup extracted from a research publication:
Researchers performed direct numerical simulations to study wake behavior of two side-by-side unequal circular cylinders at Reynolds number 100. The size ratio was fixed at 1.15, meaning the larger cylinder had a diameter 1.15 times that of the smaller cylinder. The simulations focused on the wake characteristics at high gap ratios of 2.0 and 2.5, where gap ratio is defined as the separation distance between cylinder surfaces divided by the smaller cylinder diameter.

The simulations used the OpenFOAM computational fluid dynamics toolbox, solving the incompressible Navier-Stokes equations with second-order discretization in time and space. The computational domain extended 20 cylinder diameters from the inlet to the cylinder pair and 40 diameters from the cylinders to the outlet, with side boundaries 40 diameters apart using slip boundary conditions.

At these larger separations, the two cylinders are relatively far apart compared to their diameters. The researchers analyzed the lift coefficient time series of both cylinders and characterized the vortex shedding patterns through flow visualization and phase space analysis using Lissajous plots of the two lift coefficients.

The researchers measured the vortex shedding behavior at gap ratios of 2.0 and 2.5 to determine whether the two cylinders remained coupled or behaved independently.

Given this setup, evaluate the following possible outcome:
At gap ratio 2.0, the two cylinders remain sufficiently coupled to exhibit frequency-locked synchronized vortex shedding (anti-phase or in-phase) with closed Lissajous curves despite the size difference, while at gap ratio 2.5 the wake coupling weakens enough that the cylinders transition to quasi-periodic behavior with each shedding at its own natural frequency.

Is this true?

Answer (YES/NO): NO